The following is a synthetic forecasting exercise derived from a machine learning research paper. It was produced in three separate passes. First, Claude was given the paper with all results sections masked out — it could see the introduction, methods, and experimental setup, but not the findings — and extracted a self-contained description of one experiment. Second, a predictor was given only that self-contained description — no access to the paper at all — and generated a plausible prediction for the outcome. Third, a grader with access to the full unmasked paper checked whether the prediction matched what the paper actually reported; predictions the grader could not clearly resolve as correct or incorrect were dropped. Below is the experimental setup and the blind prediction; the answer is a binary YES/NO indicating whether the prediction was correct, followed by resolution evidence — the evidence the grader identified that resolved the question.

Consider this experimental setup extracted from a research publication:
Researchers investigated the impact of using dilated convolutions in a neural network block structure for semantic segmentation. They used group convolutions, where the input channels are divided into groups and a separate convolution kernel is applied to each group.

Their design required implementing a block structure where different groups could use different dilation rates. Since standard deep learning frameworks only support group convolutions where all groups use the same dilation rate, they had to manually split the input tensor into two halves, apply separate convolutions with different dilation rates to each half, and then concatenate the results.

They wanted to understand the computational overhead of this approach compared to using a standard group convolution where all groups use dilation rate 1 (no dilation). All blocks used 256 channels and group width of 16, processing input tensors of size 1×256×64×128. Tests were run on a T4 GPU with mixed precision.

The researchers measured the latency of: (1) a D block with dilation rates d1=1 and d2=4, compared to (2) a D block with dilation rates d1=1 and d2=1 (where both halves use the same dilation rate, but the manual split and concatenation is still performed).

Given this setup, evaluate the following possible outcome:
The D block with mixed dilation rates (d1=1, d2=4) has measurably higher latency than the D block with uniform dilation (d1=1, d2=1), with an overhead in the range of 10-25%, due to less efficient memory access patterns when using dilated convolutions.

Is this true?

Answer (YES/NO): NO